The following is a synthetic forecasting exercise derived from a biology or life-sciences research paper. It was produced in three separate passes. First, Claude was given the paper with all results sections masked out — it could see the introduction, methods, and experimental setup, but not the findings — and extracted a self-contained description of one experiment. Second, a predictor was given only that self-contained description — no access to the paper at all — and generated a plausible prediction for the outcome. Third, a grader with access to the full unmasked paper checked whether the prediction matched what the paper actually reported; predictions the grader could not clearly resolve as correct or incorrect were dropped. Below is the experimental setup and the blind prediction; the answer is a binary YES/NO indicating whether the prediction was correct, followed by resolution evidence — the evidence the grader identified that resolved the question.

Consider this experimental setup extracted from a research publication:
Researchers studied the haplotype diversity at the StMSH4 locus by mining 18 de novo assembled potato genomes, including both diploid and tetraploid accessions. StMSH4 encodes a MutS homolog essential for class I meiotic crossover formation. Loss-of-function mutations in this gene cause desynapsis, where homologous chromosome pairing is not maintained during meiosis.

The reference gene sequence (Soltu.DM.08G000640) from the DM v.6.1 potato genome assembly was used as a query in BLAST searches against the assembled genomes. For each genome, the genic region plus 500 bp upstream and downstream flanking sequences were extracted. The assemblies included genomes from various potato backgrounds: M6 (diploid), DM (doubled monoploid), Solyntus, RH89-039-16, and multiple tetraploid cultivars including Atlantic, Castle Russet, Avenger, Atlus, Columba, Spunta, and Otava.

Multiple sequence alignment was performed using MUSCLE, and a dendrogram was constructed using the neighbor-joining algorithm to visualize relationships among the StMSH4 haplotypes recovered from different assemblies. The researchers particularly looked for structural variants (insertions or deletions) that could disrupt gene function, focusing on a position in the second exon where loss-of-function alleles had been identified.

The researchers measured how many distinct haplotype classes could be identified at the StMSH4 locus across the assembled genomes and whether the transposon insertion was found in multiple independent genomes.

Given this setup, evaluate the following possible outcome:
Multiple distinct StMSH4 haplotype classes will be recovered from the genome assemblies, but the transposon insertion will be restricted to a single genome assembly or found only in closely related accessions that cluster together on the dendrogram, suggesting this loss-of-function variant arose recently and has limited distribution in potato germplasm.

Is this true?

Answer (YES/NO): NO